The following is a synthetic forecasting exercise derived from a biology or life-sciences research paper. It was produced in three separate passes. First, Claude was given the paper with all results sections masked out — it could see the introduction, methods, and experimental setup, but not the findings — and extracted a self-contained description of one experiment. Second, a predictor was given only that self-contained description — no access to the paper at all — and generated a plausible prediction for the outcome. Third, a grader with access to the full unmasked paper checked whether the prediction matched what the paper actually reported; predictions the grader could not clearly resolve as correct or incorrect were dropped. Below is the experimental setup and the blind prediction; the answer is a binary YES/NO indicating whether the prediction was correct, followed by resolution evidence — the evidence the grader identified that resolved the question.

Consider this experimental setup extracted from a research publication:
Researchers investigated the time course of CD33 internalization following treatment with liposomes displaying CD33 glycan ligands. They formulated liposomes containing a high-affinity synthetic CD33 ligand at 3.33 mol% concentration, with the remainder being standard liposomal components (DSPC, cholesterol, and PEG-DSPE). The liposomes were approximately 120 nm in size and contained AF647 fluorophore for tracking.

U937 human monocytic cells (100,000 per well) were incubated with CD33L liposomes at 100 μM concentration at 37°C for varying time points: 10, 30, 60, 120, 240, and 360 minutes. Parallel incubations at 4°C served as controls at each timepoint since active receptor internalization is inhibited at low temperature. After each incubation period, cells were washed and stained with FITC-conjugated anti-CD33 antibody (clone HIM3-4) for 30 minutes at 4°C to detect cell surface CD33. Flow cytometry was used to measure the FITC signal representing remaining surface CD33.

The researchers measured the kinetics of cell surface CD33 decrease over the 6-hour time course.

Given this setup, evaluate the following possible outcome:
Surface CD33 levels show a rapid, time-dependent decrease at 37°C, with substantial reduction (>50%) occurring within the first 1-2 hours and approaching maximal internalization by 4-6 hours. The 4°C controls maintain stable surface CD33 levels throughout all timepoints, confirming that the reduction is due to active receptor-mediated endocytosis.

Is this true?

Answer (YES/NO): NO